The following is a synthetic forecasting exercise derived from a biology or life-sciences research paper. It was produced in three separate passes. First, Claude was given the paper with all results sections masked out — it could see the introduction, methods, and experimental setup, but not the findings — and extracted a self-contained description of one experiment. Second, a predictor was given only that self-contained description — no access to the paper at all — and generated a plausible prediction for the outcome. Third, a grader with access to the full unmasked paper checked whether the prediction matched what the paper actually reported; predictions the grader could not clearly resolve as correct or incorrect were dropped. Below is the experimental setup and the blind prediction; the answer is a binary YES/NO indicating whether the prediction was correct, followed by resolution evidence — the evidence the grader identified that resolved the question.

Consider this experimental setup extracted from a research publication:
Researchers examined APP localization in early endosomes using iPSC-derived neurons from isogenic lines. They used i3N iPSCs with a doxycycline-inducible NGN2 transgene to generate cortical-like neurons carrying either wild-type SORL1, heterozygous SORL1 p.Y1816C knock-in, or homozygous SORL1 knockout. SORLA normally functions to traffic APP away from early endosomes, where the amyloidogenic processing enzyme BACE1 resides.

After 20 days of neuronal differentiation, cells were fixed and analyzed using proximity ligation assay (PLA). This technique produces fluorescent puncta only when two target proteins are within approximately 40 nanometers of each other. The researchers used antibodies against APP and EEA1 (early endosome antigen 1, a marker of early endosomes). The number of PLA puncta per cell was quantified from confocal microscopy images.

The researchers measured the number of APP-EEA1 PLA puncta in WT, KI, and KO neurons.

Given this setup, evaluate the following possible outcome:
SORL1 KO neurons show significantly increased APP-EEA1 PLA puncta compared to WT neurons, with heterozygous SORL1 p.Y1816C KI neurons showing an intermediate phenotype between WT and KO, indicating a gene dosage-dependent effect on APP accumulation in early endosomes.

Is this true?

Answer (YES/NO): NO